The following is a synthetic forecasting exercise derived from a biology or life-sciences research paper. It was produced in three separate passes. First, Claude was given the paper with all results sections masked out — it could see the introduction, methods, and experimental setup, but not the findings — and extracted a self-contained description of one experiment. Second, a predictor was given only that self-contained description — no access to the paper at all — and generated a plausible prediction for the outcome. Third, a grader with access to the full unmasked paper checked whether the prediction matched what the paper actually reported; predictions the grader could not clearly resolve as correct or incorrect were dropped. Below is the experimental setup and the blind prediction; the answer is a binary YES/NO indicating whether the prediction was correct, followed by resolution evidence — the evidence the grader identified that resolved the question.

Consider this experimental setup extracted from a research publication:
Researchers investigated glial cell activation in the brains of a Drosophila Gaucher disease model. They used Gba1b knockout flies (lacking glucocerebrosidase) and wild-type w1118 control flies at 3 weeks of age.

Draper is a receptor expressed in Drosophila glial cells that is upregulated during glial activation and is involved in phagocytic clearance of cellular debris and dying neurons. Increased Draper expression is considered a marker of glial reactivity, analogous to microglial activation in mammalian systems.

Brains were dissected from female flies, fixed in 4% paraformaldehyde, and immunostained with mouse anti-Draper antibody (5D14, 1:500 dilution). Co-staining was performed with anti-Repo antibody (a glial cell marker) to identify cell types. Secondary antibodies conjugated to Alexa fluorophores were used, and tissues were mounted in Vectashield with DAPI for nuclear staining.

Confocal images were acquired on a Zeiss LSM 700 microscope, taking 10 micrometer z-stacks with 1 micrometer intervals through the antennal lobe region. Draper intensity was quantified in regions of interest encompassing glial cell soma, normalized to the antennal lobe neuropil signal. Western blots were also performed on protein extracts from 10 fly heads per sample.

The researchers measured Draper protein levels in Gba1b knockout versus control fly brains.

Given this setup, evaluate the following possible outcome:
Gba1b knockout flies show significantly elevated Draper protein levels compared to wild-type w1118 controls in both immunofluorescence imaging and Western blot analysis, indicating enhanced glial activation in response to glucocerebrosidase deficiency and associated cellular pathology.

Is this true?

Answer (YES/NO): YES